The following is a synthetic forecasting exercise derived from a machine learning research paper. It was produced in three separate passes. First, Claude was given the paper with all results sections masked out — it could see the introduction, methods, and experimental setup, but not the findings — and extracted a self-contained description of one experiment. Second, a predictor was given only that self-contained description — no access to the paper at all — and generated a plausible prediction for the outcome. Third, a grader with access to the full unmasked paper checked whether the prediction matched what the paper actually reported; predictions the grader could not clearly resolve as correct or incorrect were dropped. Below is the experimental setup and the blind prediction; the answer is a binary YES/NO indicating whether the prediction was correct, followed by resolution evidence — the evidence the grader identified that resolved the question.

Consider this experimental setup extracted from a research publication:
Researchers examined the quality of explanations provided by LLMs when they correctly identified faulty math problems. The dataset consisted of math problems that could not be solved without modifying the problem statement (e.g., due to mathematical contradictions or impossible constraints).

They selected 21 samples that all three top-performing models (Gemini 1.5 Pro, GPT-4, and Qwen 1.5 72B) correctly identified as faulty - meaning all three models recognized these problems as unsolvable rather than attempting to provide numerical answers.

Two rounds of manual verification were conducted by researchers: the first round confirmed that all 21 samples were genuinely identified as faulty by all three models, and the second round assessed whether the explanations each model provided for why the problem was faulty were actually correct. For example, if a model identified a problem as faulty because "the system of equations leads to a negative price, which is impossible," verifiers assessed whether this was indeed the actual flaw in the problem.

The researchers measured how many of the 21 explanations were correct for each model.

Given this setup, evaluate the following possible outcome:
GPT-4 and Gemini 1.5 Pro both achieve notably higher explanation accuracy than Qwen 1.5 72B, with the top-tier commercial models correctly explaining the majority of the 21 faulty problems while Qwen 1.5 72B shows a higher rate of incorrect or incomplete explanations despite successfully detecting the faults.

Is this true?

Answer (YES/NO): NO